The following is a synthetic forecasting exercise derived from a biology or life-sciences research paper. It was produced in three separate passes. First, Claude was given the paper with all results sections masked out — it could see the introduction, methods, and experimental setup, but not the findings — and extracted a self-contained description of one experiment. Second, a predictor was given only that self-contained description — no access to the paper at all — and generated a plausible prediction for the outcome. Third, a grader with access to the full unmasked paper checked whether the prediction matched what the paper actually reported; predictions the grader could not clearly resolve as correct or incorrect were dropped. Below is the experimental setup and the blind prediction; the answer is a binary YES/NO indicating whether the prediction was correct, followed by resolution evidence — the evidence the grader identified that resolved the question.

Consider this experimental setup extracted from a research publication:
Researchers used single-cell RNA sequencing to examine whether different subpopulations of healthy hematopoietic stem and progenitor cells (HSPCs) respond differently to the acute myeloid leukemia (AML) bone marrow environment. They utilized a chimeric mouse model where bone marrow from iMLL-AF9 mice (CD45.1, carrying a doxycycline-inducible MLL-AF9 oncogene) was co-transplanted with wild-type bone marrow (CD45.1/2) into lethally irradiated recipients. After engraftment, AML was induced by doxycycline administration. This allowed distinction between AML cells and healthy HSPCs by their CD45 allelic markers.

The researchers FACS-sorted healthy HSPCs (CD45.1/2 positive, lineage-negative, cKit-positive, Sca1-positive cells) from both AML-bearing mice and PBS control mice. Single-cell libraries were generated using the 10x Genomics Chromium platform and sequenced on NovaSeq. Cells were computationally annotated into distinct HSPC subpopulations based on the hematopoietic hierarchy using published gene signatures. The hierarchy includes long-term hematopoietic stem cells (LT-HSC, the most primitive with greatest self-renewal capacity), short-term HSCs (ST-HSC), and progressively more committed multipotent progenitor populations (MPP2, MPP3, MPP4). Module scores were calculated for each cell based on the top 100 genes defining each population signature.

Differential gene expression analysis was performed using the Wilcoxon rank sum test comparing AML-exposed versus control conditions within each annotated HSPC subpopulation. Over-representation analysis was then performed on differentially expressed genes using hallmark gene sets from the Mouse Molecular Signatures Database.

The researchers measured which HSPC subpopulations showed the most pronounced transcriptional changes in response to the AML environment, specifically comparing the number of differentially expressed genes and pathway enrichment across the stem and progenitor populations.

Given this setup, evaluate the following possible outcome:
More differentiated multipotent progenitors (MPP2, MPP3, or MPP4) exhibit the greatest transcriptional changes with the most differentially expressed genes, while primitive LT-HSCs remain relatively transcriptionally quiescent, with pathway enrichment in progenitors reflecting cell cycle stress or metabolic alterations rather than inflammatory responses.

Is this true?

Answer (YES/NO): NO